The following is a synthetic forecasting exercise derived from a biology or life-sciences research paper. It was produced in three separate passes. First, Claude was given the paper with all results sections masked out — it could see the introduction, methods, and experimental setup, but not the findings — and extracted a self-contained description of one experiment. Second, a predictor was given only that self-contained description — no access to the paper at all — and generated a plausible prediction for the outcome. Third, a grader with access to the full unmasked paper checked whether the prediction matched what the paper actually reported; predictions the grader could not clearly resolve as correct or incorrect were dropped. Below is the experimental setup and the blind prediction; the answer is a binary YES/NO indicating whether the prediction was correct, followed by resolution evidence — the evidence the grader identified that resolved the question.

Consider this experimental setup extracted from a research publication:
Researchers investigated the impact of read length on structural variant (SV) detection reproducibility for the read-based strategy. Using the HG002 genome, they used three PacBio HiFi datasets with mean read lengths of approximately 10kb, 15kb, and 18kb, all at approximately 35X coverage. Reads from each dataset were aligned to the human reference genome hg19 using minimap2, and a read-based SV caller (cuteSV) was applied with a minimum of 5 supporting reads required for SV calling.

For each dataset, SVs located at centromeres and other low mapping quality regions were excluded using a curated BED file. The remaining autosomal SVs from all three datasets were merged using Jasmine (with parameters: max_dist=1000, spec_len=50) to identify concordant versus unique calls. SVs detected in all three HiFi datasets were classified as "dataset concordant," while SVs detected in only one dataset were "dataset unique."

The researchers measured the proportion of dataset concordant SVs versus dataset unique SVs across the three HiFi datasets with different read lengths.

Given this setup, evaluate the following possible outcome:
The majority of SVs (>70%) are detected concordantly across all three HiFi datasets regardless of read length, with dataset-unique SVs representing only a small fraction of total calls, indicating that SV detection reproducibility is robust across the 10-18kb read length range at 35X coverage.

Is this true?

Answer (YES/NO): YES